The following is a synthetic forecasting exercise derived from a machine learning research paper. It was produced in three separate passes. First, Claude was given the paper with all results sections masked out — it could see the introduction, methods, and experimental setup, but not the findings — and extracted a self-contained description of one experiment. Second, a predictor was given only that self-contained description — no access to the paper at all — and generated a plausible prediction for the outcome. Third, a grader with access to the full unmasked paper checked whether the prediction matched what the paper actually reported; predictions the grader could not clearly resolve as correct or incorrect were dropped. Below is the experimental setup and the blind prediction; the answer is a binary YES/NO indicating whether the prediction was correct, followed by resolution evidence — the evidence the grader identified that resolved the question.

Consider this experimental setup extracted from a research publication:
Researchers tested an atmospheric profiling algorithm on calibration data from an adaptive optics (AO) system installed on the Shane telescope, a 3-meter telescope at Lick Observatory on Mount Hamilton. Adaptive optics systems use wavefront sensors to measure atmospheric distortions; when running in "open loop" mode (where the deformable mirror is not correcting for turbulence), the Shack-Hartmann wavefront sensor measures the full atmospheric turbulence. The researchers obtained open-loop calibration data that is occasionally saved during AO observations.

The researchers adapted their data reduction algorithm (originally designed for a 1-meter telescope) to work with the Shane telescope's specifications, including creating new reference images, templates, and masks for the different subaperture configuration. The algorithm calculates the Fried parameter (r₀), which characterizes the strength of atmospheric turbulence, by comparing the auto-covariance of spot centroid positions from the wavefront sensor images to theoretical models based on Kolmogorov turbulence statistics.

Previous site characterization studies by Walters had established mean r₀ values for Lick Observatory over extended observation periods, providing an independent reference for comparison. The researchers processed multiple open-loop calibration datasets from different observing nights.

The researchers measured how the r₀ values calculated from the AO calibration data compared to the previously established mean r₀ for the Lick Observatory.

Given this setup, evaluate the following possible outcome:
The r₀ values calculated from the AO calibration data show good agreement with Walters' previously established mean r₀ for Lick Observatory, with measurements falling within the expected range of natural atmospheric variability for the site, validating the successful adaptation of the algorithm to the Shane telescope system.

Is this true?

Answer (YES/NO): YES